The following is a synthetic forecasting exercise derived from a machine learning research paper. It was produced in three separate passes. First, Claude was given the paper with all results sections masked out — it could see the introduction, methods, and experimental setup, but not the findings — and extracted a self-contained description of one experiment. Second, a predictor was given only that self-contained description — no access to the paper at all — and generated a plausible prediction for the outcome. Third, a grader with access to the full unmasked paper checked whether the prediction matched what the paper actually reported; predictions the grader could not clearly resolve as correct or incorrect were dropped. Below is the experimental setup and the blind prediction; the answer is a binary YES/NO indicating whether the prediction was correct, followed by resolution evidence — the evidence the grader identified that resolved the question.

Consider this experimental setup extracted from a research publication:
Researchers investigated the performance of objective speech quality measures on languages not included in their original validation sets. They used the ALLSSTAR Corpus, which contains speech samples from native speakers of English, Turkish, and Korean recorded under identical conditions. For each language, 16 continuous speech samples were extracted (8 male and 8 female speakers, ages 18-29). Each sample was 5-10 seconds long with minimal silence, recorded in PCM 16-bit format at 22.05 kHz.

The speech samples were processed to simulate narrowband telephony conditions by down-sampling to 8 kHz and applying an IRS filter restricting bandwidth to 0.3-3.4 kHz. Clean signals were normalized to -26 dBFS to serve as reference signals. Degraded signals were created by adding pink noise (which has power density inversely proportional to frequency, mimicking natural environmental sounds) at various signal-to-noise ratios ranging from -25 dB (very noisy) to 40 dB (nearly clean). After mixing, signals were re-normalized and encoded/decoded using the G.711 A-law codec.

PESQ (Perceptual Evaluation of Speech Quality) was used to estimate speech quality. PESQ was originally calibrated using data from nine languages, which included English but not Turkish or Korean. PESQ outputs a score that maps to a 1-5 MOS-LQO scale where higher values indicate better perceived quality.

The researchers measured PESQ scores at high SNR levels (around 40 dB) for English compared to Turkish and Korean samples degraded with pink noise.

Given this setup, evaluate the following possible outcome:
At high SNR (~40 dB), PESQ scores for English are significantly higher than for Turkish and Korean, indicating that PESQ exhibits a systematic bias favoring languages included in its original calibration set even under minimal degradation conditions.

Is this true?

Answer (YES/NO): NO